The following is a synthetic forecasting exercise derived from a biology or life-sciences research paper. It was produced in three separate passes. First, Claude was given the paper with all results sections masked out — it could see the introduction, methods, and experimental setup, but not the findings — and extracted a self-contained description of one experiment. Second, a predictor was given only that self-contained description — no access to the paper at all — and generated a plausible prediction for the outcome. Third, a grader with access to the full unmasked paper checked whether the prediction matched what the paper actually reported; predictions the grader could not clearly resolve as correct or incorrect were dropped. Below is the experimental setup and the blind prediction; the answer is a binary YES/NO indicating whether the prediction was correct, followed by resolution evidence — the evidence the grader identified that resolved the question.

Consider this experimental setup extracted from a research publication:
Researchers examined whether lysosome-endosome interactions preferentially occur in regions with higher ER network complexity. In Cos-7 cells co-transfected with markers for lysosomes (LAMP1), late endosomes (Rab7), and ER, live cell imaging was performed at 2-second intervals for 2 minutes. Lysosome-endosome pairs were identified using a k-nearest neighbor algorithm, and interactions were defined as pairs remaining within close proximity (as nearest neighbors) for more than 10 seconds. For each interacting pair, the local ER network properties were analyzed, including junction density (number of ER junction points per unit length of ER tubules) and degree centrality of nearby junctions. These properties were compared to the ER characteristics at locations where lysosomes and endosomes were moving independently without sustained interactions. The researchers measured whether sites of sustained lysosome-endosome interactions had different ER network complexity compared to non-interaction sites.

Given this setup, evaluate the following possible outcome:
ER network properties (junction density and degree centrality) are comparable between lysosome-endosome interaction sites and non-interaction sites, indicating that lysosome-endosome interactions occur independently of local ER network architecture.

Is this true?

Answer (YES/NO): NO